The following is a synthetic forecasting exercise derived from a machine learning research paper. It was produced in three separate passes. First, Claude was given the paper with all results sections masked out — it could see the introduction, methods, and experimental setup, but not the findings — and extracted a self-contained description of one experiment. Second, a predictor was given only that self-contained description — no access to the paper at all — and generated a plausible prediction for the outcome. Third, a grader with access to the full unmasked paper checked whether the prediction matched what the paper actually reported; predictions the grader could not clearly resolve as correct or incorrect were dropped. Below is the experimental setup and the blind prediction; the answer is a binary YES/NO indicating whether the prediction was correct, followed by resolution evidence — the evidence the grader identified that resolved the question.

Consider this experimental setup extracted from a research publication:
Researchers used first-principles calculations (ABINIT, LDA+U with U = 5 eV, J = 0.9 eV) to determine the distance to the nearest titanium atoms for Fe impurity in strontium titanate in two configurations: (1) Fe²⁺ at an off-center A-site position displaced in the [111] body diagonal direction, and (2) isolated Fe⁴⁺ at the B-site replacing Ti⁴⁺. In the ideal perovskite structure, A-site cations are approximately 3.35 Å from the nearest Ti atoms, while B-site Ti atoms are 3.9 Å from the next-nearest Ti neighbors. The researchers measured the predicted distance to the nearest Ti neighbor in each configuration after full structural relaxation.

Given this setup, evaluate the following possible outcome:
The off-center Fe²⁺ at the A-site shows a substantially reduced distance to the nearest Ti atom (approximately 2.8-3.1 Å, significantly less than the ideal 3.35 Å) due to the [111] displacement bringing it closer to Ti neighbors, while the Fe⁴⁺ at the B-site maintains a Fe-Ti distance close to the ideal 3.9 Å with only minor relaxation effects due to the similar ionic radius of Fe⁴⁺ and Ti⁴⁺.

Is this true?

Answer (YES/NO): NO